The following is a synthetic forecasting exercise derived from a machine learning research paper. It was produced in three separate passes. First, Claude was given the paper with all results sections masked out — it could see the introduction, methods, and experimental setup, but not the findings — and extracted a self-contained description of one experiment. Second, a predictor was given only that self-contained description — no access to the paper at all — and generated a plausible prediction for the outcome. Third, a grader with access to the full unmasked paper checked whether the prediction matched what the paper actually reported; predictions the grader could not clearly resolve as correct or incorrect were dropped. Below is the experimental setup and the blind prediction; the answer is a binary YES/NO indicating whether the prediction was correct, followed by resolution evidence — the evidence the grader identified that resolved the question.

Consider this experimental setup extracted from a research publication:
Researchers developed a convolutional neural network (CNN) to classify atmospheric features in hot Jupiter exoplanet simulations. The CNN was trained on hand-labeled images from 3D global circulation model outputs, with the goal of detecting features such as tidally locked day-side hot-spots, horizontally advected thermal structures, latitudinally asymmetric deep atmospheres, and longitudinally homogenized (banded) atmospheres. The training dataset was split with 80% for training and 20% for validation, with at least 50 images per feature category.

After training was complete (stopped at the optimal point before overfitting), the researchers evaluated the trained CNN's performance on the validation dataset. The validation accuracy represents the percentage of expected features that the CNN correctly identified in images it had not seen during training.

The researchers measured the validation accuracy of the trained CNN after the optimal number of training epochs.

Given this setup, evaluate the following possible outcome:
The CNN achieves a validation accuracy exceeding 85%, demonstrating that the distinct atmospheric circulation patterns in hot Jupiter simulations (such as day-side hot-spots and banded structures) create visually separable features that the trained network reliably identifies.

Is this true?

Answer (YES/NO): YES